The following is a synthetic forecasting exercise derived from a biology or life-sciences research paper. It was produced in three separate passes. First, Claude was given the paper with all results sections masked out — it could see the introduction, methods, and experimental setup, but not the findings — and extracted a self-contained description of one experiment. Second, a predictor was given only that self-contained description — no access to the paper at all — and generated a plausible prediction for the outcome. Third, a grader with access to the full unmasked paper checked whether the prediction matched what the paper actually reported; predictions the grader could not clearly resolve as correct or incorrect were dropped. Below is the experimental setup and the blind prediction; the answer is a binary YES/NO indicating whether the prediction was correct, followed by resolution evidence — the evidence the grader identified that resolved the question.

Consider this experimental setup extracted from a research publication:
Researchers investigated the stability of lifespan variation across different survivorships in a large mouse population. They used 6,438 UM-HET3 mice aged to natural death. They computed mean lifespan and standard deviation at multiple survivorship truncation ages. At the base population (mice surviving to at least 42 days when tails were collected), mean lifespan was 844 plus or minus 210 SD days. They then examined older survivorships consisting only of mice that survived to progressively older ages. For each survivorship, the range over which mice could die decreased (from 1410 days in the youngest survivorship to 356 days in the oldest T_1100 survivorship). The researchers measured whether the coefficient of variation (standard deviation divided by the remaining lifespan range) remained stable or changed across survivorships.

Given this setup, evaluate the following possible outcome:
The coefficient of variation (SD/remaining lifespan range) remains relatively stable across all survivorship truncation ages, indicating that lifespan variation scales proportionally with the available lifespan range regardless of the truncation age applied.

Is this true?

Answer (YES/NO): YES